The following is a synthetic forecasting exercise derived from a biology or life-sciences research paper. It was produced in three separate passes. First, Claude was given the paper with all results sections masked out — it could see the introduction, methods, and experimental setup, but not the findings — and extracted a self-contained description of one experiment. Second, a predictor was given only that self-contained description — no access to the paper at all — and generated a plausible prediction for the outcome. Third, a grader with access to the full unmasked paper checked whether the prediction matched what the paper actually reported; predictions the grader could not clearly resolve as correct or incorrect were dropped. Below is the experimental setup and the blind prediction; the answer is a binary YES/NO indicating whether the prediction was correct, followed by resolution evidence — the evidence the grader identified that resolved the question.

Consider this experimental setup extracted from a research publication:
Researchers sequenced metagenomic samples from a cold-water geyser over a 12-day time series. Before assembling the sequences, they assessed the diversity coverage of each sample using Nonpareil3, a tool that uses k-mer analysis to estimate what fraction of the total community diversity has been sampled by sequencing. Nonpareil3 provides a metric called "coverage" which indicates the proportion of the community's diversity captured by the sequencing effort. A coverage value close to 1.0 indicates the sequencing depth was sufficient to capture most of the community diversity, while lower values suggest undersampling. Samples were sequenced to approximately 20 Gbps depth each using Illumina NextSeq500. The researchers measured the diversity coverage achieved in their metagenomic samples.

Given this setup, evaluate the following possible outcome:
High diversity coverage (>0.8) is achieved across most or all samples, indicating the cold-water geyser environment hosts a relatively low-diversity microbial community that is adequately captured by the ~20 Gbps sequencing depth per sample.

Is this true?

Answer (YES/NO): NO